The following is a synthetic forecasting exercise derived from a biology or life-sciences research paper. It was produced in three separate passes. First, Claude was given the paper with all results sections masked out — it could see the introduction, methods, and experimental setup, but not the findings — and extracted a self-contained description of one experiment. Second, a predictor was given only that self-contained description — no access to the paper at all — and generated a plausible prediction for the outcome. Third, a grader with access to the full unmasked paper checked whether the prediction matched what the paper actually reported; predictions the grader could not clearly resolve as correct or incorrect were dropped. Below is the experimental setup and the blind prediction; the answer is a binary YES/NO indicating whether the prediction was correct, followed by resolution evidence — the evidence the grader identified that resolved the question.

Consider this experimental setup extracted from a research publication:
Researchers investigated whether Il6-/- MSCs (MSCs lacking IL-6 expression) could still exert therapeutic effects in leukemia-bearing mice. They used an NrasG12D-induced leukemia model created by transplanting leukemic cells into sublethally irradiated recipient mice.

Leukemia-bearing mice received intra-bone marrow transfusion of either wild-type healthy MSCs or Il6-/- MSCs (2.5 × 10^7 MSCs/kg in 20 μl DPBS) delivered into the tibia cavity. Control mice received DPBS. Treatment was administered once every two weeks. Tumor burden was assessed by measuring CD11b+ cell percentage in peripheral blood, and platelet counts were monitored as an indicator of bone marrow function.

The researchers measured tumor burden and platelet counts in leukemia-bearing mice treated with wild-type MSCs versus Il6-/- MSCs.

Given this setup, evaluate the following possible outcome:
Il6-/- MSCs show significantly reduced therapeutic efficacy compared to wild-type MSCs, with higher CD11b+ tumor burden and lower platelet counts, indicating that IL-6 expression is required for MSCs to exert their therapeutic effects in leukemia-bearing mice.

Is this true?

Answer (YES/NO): YES